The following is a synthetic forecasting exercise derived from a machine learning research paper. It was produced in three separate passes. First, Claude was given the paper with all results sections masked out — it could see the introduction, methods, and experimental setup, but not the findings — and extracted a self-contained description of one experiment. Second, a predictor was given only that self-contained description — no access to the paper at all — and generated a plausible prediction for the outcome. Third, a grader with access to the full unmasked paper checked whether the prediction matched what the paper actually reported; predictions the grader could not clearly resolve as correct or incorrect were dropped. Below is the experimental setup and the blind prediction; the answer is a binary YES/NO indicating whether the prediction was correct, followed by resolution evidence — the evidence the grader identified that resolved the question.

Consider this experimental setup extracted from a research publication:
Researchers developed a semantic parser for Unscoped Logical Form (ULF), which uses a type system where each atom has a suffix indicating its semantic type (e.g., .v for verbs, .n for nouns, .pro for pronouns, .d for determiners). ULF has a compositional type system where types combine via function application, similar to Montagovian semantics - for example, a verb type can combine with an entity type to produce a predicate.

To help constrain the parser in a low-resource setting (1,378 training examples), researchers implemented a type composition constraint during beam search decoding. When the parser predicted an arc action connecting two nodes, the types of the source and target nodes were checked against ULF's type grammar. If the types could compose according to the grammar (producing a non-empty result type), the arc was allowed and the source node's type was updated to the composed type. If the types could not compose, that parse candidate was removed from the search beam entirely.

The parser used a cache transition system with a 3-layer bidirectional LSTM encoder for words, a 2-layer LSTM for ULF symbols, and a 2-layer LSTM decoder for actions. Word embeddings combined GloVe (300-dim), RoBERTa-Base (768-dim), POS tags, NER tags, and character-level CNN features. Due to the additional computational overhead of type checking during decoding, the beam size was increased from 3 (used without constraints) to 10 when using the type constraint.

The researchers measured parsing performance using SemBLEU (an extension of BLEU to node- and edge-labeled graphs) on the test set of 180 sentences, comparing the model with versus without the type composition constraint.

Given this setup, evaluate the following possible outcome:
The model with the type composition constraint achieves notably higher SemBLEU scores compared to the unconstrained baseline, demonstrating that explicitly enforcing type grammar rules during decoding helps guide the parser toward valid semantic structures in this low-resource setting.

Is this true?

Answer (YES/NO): NO